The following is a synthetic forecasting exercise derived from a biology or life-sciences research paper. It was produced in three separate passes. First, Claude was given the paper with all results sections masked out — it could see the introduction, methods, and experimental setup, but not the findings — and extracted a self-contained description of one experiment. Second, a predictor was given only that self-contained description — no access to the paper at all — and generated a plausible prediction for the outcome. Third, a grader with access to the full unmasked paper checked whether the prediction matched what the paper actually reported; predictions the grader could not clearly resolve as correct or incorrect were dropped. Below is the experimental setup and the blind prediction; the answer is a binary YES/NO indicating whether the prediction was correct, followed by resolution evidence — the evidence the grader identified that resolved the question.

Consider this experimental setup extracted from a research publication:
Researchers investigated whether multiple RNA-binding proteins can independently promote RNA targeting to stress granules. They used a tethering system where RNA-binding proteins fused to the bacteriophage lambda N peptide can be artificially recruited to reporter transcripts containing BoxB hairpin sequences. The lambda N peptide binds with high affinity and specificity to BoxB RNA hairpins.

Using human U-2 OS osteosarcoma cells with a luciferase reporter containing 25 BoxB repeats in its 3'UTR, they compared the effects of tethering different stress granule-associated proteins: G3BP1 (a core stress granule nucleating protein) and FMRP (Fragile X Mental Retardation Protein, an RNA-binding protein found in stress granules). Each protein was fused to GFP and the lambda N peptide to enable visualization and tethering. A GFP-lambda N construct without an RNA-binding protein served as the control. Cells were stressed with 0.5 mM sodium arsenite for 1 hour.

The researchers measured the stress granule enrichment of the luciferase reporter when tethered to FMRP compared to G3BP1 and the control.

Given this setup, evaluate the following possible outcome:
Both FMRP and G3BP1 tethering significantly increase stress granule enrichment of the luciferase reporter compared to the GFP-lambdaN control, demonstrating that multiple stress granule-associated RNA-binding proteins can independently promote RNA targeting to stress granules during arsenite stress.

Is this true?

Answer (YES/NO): NO